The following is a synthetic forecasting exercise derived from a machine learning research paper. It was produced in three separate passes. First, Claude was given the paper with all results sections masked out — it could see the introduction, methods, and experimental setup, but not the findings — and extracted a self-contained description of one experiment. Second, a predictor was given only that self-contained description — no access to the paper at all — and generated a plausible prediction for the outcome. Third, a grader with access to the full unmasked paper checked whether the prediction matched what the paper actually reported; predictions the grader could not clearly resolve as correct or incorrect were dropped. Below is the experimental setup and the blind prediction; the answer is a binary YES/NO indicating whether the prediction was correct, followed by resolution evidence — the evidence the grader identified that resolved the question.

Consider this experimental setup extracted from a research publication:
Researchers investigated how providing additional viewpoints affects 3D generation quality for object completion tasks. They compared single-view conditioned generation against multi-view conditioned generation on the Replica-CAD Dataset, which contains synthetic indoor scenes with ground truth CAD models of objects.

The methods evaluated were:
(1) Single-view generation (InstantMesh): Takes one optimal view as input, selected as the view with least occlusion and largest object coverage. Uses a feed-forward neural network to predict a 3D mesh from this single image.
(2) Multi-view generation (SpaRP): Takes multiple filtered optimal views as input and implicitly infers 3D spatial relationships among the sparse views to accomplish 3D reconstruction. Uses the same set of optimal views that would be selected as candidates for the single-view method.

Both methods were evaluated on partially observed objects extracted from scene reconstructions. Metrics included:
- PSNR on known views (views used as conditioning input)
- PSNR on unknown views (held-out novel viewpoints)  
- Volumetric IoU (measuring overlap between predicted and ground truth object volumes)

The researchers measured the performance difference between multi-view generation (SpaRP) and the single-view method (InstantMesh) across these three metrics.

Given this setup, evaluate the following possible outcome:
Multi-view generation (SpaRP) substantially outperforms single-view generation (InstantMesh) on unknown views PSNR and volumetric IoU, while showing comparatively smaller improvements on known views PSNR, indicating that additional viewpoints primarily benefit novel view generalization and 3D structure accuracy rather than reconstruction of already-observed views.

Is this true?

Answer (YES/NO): NO